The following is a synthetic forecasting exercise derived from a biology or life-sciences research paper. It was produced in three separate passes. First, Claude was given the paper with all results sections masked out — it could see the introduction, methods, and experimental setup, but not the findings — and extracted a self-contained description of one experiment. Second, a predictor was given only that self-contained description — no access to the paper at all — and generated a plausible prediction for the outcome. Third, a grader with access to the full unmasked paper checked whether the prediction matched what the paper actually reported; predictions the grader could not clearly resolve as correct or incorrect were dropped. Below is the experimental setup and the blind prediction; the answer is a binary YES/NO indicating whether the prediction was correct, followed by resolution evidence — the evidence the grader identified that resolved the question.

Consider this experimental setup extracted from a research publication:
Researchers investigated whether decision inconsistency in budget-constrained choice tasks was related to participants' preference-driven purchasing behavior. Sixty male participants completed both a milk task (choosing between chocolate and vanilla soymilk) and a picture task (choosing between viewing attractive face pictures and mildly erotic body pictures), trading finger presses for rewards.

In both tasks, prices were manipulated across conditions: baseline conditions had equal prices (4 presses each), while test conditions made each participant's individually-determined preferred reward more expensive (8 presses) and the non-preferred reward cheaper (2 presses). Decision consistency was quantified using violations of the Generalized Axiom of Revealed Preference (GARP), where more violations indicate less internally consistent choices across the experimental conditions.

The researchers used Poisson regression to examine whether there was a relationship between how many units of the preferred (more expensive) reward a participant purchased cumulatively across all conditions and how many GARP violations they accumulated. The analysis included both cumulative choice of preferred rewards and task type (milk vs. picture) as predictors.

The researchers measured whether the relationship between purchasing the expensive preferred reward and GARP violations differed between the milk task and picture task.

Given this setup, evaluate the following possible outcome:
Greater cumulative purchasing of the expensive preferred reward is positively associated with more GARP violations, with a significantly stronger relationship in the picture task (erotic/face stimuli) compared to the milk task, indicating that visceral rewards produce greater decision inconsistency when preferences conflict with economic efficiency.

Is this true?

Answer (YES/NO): YES